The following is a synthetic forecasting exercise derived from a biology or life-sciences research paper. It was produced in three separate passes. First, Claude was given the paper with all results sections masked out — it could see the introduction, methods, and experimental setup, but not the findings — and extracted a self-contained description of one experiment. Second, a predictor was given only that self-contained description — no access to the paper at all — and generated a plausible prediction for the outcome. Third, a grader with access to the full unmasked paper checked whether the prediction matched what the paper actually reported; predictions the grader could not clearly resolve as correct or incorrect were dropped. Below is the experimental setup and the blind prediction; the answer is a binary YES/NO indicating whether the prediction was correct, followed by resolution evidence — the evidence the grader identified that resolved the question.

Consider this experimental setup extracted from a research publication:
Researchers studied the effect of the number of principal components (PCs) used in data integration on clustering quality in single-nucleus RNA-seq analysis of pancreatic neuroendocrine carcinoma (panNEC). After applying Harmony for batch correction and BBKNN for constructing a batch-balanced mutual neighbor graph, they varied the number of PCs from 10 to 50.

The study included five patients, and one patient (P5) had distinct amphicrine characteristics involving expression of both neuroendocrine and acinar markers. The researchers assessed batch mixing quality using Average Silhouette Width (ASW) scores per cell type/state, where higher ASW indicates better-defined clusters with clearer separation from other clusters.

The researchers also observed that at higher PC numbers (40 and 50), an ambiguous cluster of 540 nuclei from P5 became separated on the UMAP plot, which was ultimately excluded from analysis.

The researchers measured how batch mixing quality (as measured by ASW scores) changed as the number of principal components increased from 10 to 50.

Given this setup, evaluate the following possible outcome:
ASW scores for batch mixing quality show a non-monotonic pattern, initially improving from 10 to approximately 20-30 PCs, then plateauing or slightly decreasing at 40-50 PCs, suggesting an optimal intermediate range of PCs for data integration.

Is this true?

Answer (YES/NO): NO